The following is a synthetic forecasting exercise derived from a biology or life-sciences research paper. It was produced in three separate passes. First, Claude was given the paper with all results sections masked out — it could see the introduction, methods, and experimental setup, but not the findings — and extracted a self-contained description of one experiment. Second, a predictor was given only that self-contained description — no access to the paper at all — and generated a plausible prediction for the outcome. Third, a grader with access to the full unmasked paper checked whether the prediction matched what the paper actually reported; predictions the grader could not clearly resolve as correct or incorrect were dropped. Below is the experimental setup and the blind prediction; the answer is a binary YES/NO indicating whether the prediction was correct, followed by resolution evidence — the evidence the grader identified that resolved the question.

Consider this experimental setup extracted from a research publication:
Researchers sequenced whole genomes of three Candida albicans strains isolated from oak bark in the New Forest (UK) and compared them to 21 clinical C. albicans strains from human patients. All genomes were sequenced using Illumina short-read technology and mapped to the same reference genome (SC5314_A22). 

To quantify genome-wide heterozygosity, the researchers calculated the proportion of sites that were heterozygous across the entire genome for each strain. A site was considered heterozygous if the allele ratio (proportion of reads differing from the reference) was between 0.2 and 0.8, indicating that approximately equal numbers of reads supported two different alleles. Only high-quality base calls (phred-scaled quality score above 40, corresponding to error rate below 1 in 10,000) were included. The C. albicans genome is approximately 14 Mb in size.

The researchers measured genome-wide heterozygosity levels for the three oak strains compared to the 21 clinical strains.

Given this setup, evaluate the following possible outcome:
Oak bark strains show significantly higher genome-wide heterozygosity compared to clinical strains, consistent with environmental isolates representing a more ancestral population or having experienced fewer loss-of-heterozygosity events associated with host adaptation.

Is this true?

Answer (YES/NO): YES